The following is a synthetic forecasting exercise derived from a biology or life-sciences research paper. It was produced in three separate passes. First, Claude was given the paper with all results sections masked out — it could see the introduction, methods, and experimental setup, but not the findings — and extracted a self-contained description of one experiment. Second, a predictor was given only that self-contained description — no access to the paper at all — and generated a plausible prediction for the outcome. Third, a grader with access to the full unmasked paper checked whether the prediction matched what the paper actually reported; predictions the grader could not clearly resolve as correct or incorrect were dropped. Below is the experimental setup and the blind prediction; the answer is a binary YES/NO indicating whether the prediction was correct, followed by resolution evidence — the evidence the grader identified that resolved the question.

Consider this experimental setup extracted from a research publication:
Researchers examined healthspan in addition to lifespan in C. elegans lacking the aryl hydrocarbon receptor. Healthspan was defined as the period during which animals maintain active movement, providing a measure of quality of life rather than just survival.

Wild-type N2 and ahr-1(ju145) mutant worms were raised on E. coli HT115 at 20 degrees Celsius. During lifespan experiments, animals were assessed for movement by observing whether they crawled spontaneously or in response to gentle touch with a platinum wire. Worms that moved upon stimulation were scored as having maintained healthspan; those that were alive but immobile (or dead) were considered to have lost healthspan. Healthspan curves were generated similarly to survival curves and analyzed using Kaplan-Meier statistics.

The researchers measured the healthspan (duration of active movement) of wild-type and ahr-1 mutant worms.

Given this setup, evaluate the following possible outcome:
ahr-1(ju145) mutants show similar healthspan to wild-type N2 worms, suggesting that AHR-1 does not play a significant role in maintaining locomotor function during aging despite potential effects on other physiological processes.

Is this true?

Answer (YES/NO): NO